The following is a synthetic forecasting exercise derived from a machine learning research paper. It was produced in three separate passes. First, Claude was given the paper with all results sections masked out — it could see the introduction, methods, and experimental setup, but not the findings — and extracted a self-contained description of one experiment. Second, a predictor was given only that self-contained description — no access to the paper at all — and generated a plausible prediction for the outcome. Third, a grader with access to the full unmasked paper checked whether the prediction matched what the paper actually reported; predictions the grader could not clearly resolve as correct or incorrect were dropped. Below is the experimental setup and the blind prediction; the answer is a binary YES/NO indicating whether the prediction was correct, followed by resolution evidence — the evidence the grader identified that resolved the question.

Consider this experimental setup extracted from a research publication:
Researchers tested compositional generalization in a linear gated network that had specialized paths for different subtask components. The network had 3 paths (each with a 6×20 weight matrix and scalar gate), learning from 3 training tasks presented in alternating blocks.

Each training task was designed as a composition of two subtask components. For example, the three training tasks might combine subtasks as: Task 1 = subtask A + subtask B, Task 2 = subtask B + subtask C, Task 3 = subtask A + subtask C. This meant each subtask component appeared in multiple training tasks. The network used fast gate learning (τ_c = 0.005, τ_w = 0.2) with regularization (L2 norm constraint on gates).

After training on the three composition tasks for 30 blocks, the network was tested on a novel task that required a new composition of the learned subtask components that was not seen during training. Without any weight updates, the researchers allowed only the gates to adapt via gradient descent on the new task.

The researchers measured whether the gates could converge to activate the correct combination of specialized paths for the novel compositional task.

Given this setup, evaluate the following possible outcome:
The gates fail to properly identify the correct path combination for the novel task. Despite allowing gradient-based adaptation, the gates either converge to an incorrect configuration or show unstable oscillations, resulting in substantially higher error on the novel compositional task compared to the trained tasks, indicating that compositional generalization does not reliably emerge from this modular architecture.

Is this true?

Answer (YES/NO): NO